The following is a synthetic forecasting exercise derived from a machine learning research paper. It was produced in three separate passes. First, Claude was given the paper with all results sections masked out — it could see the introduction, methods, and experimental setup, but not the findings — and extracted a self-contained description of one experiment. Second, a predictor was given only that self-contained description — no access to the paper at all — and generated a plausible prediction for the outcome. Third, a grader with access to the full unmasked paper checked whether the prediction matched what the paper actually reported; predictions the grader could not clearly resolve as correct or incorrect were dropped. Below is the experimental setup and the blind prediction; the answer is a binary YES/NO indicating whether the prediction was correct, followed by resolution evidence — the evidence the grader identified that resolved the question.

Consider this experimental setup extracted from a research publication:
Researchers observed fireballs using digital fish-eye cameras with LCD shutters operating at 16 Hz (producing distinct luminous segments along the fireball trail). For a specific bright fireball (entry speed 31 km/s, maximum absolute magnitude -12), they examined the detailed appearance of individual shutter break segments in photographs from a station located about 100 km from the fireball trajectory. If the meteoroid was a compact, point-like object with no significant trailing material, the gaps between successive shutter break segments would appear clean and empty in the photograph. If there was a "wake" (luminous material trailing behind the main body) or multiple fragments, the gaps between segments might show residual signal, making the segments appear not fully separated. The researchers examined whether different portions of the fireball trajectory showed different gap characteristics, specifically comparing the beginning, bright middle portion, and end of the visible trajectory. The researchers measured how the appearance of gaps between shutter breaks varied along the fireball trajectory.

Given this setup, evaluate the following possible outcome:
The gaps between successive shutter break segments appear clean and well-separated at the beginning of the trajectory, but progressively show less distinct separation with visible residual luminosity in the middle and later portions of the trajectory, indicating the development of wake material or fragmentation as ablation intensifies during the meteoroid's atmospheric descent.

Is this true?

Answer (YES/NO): NO